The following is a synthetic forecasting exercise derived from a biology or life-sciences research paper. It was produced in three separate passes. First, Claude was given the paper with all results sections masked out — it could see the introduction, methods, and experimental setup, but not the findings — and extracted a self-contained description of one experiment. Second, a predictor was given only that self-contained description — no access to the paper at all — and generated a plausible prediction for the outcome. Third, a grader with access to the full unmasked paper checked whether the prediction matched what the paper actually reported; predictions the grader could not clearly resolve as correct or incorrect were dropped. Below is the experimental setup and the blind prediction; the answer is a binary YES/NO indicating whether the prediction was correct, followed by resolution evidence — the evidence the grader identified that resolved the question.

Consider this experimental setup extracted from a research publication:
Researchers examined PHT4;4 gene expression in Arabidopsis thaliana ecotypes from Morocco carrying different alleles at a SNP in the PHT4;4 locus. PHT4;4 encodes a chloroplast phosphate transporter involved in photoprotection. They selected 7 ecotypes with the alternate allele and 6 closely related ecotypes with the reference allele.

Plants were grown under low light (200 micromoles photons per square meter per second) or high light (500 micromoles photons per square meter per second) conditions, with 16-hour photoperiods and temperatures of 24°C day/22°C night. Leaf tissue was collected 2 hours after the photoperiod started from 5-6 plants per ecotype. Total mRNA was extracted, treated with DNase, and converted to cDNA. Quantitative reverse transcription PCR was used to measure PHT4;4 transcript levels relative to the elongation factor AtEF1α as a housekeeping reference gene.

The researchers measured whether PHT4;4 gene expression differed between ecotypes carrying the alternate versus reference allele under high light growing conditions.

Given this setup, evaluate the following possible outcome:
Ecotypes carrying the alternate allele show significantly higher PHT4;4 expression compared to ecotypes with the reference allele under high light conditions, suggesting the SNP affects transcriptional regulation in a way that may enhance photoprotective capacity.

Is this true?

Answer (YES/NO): NO